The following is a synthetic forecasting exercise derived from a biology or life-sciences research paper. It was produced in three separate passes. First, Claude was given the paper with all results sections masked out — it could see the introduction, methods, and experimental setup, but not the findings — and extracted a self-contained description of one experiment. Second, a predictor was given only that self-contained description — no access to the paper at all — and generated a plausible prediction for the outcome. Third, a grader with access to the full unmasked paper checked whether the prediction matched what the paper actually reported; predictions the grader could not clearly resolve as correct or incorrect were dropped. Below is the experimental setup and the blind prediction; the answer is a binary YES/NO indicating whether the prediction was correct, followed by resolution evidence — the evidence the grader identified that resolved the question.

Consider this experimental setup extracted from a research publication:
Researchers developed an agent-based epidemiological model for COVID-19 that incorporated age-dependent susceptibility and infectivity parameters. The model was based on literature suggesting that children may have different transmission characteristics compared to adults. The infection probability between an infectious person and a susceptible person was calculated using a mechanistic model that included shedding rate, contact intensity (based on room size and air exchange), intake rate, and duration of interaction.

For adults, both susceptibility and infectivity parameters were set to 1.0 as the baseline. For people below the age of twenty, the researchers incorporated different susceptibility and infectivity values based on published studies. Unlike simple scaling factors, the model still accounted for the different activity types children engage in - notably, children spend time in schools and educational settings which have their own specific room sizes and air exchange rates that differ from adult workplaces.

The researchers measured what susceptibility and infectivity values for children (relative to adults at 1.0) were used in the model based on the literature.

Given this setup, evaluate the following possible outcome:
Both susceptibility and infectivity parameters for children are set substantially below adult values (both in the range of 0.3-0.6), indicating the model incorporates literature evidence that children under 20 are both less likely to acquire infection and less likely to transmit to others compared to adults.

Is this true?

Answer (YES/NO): NO